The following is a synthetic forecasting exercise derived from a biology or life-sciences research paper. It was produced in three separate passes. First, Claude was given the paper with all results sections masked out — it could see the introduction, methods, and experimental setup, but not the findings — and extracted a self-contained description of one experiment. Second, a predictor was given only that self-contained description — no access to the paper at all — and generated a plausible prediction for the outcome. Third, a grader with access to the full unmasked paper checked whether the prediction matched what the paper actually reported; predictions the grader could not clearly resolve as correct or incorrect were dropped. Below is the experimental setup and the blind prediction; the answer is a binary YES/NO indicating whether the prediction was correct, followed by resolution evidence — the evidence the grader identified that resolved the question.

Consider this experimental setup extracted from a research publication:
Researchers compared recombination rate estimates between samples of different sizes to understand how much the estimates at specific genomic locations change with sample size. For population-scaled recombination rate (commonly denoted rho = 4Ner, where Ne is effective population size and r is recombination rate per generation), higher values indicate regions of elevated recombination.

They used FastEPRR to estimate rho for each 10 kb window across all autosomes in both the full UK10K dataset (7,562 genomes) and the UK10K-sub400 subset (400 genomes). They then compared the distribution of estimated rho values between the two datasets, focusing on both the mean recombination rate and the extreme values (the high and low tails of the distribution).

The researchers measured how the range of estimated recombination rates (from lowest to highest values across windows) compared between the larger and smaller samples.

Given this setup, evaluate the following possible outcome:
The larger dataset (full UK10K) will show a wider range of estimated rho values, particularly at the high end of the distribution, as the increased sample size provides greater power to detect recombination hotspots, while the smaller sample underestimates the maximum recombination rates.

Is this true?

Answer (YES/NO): NO